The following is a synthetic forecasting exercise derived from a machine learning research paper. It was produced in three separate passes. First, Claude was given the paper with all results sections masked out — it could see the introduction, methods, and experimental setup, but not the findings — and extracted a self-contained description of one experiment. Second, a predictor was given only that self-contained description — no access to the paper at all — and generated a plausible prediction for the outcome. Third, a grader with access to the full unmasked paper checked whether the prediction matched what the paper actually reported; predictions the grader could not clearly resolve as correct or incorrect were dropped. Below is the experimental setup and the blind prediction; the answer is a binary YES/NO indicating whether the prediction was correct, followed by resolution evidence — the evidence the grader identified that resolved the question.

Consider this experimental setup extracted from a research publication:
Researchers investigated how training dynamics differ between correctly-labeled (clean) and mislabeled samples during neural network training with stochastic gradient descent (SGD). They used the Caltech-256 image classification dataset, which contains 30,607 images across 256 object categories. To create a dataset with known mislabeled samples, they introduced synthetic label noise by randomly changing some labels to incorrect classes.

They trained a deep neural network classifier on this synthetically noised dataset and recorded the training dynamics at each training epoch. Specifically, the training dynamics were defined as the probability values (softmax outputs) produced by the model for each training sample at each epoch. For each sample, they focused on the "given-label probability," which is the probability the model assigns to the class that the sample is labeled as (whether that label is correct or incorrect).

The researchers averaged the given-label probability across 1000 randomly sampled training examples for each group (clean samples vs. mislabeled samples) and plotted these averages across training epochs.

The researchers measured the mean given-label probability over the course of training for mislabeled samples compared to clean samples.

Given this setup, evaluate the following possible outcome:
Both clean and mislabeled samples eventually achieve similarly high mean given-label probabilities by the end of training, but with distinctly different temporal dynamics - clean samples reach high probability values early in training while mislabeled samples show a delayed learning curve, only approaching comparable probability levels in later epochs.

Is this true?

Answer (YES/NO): NO